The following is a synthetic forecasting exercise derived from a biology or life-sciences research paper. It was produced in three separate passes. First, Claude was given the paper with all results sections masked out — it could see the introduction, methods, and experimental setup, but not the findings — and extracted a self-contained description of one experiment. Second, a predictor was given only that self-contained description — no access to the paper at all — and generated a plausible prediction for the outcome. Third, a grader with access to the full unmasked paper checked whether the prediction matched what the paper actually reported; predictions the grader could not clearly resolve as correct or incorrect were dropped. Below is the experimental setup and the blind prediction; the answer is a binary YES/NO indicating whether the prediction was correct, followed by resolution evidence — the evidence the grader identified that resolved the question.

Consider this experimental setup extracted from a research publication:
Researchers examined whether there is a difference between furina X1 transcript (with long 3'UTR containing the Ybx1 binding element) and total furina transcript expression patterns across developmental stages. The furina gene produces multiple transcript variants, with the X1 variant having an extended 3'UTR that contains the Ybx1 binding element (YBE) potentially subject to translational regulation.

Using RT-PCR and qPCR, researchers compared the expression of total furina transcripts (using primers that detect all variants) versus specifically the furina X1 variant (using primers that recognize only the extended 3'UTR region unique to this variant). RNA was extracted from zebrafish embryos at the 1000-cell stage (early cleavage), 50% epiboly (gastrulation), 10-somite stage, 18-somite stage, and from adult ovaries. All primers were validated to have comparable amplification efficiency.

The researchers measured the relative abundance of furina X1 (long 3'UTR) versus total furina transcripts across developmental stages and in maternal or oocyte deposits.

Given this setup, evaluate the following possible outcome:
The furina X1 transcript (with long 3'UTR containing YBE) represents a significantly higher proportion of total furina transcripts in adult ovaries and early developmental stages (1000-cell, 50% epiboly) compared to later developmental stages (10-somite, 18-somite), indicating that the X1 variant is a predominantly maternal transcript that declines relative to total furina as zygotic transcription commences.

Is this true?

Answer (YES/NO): NO